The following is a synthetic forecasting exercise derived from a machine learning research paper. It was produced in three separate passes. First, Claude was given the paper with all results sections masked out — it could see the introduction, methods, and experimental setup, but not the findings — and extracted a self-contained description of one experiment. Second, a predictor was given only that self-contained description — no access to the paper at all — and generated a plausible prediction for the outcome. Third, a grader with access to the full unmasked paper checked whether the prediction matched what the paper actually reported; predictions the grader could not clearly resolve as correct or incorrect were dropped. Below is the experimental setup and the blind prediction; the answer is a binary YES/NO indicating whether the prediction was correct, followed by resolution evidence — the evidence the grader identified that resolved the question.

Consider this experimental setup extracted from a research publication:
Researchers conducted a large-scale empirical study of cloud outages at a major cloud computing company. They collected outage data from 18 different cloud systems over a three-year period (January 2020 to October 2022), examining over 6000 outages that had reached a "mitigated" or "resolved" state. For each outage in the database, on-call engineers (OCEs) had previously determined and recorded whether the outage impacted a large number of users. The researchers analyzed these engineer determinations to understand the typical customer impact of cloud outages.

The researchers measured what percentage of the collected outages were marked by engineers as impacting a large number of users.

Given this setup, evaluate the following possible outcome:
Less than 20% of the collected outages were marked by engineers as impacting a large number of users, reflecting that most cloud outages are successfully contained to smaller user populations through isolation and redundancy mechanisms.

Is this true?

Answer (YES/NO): NO